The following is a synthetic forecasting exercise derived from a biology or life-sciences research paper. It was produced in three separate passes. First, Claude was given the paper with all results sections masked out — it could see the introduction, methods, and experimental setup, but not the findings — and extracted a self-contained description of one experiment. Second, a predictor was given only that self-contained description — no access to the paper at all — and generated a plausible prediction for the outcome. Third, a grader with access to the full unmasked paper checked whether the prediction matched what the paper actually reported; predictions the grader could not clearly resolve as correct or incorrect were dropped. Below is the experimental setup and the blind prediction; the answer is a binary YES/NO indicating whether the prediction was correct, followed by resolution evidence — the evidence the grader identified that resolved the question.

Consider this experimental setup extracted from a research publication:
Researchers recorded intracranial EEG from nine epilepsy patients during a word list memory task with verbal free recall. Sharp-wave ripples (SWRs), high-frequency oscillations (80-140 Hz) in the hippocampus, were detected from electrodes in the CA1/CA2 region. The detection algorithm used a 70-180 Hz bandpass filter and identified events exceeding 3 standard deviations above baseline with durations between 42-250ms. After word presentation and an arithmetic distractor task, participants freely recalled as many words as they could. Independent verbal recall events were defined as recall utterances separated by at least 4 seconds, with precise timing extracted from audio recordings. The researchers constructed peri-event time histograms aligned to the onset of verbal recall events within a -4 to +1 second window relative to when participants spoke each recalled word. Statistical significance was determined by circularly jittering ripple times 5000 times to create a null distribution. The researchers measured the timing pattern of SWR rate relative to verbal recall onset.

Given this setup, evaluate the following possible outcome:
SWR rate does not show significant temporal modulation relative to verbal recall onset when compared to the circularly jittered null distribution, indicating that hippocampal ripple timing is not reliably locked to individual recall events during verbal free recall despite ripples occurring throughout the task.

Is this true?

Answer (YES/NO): NO